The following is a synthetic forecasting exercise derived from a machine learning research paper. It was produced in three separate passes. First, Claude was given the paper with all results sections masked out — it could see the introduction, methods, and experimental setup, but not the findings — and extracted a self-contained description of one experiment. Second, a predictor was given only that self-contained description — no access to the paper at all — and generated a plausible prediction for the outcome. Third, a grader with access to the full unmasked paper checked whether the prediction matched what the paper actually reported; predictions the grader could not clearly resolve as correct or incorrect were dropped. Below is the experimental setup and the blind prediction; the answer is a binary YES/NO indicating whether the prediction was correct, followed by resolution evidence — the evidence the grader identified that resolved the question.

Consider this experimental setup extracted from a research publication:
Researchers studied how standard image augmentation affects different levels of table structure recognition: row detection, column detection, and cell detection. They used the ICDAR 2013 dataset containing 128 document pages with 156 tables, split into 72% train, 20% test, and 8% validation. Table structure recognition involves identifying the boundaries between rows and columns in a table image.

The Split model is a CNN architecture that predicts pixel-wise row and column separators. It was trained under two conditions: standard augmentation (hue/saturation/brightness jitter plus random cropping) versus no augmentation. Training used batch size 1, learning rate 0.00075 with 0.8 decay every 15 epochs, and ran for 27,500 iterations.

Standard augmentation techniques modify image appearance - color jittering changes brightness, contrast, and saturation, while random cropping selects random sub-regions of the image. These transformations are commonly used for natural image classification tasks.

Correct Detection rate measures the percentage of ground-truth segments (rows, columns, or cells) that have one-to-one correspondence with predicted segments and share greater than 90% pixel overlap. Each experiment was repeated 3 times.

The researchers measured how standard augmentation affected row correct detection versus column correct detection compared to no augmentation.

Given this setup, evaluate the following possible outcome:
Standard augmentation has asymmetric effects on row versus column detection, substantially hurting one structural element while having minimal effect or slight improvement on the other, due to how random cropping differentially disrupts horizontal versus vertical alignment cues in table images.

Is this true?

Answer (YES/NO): YES